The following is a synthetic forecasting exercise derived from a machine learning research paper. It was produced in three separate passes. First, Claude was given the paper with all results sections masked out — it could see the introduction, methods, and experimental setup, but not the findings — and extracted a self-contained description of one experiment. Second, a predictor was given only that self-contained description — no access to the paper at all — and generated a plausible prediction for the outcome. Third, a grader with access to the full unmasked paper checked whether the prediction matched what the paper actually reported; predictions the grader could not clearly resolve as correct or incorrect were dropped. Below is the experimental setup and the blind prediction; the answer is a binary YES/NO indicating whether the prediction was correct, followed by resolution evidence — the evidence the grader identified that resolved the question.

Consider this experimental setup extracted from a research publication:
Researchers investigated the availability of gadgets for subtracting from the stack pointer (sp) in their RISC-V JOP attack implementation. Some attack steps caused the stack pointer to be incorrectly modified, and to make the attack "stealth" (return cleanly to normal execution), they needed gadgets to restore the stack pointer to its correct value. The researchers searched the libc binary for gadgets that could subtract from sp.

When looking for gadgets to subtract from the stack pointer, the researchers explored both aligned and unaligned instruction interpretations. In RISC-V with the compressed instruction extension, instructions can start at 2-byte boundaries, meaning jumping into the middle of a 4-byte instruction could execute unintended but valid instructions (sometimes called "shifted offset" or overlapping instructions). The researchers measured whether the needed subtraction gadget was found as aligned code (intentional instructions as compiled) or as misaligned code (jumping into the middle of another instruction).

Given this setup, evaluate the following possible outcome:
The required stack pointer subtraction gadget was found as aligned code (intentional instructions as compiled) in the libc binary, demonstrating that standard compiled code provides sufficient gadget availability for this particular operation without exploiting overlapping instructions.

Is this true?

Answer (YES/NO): NO